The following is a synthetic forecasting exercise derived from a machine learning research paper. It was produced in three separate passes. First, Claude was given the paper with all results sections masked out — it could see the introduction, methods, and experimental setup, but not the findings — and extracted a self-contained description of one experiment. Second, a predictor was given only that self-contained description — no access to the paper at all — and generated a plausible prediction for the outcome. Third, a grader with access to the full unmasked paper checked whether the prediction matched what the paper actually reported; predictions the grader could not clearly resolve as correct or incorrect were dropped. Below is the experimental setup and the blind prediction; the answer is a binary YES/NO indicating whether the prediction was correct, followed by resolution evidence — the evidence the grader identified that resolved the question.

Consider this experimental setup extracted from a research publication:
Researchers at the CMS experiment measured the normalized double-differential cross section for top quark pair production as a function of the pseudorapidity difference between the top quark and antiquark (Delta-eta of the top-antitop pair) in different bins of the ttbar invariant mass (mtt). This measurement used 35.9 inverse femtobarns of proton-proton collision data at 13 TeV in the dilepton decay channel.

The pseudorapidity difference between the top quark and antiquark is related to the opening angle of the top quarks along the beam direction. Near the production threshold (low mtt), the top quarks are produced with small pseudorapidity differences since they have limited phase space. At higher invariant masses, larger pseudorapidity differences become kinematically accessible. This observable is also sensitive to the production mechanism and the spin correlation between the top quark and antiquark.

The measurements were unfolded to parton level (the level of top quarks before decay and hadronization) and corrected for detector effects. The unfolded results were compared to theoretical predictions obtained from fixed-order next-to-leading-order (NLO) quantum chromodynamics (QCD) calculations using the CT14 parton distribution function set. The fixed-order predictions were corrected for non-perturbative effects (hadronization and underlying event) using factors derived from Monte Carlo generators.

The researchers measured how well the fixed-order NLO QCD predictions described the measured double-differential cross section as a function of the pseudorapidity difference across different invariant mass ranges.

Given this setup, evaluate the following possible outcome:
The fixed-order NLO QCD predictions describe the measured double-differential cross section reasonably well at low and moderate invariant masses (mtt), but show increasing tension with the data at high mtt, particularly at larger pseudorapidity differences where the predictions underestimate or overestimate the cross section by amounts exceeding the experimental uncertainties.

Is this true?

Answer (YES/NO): NO